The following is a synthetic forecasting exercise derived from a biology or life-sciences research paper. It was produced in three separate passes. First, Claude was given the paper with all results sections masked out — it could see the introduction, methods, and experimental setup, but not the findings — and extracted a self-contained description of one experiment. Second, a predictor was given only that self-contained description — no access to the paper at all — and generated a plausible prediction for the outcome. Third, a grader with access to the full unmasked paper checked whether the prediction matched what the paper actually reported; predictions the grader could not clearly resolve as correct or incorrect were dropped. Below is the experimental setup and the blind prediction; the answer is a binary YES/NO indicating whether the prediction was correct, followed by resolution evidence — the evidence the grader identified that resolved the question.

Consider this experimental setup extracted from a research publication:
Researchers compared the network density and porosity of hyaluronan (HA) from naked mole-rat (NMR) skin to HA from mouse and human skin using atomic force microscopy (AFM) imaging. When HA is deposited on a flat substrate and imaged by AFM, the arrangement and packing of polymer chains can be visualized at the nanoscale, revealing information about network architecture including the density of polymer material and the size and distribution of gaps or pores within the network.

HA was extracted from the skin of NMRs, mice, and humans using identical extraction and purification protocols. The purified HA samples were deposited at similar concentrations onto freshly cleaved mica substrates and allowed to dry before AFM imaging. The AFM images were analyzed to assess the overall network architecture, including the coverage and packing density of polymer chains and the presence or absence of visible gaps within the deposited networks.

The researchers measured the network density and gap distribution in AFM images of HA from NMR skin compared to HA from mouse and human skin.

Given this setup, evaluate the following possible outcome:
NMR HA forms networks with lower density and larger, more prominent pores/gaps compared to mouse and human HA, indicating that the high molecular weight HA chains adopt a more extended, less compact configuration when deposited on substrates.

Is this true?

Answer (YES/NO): NO